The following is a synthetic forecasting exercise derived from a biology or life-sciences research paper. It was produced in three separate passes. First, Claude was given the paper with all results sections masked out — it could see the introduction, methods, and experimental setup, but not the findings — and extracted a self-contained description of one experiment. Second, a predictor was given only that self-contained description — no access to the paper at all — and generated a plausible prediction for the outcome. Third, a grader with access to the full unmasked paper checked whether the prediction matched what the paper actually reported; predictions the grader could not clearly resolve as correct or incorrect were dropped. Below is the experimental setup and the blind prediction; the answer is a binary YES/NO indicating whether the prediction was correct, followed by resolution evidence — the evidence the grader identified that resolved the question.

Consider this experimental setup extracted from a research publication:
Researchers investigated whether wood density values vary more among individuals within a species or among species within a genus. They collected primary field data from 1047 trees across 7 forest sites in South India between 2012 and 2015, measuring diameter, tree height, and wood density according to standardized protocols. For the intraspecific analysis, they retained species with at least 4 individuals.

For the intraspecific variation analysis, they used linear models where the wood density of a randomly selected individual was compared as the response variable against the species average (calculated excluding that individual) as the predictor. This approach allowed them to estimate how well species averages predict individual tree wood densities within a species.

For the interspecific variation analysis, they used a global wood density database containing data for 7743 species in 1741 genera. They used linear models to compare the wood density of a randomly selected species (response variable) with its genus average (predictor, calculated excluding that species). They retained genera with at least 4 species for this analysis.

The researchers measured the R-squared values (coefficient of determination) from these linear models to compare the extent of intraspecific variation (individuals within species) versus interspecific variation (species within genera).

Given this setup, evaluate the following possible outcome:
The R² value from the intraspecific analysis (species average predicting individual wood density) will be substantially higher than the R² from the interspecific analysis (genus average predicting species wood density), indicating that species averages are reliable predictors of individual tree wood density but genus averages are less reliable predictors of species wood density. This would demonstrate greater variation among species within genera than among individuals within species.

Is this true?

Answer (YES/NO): YES